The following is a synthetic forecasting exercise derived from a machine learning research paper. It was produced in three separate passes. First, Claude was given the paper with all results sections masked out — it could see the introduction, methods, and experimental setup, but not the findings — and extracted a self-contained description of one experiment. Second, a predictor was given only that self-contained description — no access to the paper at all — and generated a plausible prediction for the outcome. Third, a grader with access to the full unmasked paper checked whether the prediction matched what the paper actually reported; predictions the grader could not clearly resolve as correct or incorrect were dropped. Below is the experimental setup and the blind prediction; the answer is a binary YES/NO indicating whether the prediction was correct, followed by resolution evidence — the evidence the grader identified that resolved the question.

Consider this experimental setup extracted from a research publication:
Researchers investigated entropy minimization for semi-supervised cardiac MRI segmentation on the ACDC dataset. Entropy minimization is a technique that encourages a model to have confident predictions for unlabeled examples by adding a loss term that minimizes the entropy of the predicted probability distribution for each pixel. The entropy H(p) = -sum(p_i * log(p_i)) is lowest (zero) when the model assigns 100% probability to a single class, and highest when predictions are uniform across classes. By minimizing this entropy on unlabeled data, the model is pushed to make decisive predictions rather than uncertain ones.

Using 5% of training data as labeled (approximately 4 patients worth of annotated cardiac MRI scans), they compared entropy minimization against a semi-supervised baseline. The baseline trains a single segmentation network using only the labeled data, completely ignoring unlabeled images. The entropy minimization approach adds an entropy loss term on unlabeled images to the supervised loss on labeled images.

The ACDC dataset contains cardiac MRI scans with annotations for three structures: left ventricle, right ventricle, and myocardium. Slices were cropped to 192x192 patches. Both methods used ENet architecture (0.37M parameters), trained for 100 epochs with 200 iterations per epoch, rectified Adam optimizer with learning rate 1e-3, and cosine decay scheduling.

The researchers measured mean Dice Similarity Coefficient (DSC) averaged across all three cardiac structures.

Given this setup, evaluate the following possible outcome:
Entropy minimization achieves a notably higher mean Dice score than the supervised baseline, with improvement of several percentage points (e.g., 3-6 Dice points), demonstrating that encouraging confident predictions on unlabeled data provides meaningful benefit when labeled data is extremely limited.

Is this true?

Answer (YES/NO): NO